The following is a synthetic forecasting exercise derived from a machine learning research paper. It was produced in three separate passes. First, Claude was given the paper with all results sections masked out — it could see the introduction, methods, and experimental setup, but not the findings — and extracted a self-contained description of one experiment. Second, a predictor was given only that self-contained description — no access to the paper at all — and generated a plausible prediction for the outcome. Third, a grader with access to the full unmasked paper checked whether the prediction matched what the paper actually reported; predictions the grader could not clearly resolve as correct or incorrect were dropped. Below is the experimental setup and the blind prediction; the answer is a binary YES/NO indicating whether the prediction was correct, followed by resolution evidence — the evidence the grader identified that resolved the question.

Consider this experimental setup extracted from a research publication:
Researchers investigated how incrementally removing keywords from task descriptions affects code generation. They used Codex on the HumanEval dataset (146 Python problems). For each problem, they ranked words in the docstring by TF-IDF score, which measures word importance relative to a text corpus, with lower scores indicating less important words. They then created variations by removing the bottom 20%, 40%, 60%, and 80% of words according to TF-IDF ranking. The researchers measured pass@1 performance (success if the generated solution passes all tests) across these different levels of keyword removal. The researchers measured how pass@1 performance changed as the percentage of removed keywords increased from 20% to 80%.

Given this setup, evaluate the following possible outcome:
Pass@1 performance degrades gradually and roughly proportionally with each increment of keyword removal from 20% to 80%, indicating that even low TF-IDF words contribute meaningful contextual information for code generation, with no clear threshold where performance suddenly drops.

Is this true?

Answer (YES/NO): NO